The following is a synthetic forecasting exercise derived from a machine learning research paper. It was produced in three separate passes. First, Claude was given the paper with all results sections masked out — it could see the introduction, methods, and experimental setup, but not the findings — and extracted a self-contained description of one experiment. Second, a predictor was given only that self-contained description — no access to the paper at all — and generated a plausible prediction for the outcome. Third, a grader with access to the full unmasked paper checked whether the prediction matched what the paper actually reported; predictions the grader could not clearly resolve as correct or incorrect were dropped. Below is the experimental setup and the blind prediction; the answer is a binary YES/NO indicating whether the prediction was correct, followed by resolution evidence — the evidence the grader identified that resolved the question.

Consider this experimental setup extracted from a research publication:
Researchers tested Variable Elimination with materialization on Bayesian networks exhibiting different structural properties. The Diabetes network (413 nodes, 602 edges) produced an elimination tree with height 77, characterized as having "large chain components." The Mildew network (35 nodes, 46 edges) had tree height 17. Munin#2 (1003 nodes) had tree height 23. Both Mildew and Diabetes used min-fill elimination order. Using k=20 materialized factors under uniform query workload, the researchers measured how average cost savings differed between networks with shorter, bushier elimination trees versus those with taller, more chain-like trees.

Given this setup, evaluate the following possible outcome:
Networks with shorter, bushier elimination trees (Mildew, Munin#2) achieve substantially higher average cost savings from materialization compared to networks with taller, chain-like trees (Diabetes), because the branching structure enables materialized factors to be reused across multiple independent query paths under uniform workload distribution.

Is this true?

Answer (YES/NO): NO